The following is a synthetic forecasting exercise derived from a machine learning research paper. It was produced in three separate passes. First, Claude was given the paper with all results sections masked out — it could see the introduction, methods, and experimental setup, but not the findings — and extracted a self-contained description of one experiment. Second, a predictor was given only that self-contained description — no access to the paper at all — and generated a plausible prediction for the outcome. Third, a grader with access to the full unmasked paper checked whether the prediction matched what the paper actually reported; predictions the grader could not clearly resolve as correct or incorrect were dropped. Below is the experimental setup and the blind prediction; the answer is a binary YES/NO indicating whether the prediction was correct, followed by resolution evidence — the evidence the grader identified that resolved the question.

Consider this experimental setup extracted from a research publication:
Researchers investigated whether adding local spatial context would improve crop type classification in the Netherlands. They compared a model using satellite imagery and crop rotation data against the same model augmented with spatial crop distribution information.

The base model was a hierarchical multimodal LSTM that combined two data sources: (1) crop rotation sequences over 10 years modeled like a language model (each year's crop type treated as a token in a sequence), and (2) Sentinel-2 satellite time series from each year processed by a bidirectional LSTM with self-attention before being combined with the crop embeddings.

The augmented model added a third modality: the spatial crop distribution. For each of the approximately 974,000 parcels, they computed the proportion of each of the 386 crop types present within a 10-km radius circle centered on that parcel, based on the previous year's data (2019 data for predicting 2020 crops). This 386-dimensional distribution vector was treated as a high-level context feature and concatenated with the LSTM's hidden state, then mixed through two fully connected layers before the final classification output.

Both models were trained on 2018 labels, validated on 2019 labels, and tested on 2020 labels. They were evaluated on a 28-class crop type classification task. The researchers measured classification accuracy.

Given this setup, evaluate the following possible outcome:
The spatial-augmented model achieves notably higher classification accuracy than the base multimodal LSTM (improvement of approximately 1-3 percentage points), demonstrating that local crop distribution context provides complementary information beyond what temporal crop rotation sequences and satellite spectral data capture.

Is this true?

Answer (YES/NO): NO